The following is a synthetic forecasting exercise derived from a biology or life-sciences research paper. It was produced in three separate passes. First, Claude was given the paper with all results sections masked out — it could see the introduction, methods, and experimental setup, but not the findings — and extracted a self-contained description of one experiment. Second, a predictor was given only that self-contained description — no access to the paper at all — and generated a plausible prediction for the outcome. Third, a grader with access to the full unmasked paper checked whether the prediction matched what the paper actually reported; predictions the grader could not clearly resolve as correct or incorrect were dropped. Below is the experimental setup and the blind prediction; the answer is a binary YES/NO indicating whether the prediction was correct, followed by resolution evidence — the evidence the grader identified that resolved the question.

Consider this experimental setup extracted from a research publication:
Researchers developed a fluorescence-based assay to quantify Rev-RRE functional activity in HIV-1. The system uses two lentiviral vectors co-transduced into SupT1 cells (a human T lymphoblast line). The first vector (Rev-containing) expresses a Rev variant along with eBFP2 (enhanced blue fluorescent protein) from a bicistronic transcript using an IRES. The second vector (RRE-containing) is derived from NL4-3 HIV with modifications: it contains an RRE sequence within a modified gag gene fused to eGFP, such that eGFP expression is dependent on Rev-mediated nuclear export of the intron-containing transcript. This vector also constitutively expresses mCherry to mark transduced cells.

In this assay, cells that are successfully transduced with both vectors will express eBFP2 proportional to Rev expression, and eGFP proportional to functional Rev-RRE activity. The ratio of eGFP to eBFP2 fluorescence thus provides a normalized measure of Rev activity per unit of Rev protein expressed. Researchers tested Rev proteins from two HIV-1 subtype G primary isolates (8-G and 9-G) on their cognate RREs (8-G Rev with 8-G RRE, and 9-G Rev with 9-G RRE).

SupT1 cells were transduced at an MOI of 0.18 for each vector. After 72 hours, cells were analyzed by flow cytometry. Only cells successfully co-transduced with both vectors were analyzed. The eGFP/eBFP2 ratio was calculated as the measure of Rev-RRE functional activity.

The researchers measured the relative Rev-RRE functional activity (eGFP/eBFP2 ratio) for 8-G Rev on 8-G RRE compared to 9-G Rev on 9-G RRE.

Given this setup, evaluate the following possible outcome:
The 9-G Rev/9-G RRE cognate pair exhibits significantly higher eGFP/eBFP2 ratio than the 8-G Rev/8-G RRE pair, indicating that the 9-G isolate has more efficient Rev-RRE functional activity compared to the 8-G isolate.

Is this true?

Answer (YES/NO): YES